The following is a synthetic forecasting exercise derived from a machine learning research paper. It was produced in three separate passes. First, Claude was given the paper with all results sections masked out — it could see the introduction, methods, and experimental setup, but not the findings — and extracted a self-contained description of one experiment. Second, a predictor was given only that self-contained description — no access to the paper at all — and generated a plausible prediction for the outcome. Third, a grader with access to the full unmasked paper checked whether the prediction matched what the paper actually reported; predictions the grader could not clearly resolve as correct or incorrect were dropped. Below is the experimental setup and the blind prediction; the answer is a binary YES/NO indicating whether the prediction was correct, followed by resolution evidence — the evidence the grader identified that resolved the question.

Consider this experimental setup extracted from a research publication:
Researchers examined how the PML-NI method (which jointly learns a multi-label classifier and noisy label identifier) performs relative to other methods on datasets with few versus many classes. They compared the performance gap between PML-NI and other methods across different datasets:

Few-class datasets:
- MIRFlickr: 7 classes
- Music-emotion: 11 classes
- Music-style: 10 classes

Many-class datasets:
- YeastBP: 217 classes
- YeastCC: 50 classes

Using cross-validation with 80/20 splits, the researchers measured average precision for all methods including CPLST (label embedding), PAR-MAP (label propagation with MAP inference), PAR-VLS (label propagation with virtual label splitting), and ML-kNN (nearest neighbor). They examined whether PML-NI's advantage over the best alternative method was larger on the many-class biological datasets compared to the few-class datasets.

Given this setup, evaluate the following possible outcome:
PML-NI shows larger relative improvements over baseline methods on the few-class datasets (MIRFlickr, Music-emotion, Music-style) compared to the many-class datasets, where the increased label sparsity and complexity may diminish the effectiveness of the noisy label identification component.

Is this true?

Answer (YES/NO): NO